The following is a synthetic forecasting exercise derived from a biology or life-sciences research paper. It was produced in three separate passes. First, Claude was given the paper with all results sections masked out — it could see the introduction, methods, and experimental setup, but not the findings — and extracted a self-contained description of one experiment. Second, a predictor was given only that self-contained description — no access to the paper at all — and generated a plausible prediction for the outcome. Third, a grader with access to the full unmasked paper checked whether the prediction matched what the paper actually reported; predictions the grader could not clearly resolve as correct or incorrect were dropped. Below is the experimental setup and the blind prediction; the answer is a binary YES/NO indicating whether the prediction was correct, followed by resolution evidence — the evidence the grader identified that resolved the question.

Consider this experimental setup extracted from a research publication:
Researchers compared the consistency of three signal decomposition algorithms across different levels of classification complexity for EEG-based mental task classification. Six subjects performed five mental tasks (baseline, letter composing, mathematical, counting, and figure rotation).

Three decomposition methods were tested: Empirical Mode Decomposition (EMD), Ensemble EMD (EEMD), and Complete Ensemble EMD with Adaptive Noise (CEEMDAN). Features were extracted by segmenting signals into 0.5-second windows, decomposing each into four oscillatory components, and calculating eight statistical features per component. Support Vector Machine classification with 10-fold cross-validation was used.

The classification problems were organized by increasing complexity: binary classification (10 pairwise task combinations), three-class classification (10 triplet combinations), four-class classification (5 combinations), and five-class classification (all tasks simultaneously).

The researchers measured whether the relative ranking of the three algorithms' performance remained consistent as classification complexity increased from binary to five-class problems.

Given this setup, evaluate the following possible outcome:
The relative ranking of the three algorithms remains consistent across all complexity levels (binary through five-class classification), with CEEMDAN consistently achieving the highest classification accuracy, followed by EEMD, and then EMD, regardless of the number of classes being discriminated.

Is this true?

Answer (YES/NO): NO